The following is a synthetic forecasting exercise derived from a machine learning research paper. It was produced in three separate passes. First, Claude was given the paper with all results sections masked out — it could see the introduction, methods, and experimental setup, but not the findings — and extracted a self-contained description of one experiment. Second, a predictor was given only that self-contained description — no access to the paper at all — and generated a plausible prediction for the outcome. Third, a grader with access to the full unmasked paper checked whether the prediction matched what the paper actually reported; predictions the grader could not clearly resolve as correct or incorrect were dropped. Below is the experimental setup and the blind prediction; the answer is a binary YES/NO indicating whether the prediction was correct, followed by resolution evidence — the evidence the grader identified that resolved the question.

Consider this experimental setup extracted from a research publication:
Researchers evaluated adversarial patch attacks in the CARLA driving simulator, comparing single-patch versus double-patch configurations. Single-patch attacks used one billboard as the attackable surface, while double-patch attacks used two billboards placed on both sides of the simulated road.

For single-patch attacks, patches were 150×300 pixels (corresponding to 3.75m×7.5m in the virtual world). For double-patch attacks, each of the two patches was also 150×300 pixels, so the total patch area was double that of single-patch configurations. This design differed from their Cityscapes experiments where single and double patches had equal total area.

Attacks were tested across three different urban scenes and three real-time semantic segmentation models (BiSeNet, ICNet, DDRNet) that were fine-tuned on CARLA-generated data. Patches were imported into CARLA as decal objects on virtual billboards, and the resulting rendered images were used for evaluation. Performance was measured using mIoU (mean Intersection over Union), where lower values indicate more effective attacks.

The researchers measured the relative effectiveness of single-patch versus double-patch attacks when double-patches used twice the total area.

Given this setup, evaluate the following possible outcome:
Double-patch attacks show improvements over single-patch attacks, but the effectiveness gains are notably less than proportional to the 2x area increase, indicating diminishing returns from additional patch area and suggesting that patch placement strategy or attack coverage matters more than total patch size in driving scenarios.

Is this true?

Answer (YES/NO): YES